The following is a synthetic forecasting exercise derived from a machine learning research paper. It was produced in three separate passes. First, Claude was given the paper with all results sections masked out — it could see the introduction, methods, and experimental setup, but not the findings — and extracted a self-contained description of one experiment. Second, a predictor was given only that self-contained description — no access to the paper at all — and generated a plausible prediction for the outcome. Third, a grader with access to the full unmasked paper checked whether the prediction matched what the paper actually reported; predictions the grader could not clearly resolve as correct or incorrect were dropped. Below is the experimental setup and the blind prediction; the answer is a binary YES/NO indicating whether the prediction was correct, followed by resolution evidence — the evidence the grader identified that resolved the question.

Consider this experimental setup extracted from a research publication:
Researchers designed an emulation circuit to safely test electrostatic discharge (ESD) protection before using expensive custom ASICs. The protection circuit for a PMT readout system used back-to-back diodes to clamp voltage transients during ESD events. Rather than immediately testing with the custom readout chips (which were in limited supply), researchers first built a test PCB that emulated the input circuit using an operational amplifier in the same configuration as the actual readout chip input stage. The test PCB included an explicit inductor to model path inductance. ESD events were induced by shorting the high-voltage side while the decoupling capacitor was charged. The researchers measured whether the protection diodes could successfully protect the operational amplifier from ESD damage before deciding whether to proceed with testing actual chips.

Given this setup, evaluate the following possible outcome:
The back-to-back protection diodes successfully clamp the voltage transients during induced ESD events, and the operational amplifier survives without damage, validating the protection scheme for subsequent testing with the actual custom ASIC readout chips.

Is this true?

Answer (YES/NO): YES